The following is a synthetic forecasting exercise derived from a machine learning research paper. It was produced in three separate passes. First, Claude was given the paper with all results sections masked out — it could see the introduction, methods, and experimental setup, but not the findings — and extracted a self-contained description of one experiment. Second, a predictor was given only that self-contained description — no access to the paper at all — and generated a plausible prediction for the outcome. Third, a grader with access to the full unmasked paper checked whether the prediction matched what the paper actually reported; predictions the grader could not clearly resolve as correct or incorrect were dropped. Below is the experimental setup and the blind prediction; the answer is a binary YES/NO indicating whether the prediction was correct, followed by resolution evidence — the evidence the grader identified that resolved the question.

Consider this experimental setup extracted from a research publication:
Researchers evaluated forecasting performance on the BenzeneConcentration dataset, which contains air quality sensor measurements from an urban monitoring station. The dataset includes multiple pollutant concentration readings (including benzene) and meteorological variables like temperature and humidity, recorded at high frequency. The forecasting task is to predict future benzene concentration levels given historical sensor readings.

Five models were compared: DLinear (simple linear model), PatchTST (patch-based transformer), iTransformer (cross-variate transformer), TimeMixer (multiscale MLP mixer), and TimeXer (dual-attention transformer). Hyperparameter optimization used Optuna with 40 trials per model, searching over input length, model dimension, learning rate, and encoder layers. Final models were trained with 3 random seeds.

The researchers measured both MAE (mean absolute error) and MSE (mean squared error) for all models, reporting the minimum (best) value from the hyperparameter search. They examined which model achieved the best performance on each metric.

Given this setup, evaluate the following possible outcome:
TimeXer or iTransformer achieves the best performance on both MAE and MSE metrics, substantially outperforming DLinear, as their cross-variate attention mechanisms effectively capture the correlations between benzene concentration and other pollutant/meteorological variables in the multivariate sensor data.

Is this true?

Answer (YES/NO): NO